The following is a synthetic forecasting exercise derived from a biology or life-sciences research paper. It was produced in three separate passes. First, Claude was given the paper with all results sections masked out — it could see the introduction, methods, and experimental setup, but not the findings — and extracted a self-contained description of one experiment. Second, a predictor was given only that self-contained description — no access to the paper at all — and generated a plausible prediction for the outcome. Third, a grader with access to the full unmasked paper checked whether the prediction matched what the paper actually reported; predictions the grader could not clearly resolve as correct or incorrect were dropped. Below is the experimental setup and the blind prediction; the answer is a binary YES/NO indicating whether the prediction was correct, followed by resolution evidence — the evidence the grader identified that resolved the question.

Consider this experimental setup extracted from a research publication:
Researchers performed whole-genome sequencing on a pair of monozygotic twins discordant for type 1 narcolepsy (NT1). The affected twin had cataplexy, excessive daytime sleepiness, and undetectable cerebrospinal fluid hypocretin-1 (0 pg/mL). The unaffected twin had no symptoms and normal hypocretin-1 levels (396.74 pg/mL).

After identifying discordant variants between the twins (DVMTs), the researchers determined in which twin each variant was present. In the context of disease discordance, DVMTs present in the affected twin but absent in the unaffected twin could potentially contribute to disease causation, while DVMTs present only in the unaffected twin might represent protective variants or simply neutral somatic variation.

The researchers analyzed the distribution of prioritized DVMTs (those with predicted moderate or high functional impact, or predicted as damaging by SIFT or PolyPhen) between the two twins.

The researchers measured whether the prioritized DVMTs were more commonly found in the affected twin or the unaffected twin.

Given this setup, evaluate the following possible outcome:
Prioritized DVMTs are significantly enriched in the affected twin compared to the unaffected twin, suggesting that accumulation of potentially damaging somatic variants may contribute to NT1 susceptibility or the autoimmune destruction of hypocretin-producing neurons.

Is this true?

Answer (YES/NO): NO